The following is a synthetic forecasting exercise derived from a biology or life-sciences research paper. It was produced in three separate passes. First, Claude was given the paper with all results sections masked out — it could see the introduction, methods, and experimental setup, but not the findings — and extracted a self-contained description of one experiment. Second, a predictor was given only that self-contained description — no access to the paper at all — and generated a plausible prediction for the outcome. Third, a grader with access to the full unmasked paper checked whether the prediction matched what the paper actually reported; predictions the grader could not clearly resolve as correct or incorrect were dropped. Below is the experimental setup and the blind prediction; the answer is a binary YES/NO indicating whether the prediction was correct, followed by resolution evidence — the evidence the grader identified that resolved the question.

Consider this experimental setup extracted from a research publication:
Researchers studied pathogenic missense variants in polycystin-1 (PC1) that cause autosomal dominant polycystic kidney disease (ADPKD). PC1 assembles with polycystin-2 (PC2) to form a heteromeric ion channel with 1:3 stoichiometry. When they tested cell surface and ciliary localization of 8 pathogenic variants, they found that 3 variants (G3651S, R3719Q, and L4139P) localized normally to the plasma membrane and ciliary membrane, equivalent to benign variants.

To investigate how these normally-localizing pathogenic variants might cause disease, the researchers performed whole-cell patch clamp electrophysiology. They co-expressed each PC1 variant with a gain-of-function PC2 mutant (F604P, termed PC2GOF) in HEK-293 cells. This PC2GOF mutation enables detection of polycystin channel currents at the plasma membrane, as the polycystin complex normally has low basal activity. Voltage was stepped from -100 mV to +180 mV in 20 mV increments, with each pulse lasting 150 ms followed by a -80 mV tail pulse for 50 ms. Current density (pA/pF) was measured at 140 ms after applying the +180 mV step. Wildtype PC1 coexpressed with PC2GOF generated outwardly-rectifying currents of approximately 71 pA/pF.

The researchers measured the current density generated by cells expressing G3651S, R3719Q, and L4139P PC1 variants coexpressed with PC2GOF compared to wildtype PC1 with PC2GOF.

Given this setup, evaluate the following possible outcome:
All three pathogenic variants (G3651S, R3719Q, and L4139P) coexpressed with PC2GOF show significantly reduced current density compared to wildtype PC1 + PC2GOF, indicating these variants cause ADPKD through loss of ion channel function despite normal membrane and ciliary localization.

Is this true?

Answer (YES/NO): YES